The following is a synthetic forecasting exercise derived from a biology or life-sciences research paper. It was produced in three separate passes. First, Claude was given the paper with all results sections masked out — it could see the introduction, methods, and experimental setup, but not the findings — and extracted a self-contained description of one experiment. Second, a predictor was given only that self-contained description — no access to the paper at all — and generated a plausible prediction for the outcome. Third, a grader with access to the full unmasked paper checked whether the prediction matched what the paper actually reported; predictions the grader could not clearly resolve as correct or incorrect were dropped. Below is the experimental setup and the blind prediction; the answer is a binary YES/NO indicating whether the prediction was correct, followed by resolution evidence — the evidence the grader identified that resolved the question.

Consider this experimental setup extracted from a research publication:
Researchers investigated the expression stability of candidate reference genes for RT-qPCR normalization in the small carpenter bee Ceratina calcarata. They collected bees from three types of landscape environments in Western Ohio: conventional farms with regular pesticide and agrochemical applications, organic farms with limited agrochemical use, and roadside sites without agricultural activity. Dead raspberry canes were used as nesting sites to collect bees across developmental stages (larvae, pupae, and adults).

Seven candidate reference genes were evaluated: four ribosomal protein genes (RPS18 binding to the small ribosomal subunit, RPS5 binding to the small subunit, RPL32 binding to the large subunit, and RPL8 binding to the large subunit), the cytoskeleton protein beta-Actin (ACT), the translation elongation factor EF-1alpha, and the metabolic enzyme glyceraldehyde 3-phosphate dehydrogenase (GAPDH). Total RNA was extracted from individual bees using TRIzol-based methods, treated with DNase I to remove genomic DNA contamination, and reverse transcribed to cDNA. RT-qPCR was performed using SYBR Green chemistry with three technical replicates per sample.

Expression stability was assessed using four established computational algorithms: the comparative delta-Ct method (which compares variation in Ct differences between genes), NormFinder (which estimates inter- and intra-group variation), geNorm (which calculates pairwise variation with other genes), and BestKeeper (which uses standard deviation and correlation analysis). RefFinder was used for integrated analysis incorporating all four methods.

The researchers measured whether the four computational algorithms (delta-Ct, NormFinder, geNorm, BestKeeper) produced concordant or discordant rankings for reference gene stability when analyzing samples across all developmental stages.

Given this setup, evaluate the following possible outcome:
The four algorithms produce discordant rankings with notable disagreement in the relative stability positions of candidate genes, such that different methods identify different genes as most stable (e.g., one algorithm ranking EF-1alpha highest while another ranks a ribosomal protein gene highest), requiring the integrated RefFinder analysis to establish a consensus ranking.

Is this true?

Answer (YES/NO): NO